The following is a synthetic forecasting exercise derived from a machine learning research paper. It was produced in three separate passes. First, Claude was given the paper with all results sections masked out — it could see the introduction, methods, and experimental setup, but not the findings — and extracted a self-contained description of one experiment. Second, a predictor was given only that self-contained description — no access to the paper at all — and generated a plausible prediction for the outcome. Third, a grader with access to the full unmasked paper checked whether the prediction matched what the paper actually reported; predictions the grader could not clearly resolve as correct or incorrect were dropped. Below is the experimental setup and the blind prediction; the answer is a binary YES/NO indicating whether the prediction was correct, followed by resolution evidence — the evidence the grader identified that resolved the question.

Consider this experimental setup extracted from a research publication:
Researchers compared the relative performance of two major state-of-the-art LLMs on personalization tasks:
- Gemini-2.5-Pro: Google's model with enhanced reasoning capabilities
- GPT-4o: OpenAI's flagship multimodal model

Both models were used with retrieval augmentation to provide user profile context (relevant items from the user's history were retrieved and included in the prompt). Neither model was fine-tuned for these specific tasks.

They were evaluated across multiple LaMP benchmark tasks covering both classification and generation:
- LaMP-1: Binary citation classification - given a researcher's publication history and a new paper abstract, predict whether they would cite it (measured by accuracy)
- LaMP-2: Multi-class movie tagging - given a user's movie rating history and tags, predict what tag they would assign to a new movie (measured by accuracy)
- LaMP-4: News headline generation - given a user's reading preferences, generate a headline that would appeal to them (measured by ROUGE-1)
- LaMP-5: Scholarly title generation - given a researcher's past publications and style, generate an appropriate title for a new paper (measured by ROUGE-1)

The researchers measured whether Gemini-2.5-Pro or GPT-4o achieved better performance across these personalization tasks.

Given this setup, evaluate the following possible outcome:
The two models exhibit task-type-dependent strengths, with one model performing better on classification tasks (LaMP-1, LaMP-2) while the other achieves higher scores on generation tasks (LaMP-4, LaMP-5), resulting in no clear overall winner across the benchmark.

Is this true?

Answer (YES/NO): NO